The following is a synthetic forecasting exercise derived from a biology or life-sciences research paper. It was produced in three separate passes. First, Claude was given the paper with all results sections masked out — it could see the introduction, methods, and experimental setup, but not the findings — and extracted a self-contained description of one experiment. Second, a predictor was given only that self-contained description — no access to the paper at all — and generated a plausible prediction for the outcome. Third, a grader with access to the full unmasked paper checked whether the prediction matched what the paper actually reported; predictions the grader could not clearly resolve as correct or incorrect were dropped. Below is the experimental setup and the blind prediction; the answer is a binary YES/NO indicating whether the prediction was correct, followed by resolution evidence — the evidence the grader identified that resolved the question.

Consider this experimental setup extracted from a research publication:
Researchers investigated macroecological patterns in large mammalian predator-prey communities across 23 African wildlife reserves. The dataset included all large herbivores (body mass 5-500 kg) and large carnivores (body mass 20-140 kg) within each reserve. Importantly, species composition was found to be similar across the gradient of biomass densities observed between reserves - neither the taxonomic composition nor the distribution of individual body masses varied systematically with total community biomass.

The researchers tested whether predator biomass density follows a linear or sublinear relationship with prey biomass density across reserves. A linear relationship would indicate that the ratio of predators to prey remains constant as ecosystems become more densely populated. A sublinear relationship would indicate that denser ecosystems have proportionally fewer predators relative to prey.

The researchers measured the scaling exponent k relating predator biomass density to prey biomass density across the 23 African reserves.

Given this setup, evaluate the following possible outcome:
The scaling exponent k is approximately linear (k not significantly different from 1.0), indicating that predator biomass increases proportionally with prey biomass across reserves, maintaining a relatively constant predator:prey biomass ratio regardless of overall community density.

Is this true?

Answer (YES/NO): NO